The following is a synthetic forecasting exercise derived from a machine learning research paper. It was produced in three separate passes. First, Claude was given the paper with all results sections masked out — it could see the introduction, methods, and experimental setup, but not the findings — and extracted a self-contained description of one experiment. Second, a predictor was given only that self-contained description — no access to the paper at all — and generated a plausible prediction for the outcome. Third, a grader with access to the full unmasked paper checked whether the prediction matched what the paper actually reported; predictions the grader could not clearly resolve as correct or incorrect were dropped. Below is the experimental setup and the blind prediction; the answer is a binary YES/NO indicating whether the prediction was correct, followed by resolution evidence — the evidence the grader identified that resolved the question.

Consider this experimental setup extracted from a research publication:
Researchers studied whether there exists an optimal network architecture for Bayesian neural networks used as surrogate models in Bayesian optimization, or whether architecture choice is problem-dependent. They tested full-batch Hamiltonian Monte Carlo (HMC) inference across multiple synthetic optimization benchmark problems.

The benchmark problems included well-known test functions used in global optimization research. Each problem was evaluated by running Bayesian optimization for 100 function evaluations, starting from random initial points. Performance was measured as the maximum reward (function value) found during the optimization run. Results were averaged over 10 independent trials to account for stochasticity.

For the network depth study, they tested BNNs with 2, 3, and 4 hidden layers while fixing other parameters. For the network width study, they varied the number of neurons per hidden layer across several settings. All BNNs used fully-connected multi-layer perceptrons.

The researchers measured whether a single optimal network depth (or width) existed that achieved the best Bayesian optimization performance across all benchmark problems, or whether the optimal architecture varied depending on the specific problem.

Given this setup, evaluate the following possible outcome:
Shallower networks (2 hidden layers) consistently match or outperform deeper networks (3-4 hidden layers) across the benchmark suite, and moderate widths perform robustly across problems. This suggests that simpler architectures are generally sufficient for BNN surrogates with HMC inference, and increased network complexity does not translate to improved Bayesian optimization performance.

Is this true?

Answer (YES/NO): NO